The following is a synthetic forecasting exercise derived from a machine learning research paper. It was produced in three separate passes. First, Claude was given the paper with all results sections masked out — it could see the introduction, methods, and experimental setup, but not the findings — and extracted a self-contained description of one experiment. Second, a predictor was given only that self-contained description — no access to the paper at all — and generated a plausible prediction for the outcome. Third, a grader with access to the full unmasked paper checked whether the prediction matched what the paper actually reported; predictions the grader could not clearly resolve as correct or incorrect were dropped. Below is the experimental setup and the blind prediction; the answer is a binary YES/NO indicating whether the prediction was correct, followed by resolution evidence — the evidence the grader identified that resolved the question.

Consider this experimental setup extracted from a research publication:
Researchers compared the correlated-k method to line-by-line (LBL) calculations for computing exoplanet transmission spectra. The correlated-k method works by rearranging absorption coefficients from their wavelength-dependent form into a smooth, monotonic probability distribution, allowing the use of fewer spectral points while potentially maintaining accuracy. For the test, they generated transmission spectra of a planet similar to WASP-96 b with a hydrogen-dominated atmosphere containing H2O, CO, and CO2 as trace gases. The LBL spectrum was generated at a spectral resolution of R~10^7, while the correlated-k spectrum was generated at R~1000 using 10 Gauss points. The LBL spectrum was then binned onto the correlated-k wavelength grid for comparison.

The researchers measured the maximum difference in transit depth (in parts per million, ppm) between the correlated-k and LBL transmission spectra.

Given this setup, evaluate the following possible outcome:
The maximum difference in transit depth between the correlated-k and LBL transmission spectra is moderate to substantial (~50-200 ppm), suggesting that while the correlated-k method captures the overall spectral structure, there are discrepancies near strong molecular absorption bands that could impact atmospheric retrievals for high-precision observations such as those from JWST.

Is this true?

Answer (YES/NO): NO